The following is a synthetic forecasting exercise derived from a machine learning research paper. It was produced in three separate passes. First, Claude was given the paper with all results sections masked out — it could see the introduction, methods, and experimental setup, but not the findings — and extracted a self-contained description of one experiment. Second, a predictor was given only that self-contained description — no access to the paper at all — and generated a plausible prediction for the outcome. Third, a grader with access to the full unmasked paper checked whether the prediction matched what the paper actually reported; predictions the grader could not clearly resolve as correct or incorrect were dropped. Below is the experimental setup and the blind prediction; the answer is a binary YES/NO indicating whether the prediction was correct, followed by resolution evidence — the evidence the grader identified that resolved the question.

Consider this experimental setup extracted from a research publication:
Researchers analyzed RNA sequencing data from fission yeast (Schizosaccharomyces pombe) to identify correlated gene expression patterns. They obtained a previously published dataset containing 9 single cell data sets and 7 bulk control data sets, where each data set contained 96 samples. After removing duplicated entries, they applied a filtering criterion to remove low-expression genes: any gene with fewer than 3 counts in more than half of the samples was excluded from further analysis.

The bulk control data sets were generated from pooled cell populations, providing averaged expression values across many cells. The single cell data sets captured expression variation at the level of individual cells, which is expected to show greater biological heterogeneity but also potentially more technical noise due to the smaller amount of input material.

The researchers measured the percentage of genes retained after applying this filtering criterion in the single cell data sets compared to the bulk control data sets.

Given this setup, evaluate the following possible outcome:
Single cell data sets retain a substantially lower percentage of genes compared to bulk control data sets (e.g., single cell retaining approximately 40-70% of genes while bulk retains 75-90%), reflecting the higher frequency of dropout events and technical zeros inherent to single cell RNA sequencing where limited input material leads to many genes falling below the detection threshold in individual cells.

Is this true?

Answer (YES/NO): NO